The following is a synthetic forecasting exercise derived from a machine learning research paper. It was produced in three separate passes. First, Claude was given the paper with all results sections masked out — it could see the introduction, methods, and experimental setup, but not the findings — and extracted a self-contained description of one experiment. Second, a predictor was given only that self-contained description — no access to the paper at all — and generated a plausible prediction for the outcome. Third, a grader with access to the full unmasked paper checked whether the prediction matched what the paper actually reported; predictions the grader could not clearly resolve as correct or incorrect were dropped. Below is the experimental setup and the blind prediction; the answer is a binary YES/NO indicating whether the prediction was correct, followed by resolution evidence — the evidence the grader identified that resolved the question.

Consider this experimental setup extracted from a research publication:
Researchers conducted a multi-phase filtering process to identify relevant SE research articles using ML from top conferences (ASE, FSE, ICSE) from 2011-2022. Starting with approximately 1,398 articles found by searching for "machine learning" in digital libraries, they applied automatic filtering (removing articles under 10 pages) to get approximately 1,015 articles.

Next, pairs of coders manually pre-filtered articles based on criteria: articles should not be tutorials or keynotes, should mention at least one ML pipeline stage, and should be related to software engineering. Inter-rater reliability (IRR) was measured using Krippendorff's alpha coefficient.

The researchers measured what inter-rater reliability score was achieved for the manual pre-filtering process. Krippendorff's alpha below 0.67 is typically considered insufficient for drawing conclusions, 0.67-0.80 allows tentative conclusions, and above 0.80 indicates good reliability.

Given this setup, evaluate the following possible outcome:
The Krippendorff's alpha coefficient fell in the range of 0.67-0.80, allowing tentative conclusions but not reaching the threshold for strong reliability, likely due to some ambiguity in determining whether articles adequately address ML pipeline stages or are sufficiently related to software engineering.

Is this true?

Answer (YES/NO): NO